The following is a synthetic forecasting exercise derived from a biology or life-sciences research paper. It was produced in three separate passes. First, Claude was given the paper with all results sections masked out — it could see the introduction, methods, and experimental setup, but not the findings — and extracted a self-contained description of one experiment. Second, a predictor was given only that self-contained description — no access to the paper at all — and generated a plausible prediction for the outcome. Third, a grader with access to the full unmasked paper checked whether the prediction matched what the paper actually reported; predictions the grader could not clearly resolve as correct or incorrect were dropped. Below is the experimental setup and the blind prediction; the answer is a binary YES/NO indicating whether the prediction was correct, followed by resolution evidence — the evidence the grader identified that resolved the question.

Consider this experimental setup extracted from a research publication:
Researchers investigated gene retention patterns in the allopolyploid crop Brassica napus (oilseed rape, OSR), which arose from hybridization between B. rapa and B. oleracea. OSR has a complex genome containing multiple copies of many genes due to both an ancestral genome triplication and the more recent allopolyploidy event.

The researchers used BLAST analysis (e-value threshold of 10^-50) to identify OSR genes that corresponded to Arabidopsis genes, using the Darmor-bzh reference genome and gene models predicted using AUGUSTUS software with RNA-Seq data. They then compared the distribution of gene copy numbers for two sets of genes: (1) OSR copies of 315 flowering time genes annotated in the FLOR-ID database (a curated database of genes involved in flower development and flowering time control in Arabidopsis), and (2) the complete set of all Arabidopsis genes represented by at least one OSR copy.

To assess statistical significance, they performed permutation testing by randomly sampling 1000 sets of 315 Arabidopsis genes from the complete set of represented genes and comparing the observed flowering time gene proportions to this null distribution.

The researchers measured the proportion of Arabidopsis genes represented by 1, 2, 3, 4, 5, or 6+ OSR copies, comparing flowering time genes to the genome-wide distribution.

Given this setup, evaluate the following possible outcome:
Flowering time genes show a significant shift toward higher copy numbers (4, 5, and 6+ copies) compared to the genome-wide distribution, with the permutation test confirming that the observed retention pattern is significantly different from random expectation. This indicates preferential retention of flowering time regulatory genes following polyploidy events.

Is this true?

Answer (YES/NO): YES